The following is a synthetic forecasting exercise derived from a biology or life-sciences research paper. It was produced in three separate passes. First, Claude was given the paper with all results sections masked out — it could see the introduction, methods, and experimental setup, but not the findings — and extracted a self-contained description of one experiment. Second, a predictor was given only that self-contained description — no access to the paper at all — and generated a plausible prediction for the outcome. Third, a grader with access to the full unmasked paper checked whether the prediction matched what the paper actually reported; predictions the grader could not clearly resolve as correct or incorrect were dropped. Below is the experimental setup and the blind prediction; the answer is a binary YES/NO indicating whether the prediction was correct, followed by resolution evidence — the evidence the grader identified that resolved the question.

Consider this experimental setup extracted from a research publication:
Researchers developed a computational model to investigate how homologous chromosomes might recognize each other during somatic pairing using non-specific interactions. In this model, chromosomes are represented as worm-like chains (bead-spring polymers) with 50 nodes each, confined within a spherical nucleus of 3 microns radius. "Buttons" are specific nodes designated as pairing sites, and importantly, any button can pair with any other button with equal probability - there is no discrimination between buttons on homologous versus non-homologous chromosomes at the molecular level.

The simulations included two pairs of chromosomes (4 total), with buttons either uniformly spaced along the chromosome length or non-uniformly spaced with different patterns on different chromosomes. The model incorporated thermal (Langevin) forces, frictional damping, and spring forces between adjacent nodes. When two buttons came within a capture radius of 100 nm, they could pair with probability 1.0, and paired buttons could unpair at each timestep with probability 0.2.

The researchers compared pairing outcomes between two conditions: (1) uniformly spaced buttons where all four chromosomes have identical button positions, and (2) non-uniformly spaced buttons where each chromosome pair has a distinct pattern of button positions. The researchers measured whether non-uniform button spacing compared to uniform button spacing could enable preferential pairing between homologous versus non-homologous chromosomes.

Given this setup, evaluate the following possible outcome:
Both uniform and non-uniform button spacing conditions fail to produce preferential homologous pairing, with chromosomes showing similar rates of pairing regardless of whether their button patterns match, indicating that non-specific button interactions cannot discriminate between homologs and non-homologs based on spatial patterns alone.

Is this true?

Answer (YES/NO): NO